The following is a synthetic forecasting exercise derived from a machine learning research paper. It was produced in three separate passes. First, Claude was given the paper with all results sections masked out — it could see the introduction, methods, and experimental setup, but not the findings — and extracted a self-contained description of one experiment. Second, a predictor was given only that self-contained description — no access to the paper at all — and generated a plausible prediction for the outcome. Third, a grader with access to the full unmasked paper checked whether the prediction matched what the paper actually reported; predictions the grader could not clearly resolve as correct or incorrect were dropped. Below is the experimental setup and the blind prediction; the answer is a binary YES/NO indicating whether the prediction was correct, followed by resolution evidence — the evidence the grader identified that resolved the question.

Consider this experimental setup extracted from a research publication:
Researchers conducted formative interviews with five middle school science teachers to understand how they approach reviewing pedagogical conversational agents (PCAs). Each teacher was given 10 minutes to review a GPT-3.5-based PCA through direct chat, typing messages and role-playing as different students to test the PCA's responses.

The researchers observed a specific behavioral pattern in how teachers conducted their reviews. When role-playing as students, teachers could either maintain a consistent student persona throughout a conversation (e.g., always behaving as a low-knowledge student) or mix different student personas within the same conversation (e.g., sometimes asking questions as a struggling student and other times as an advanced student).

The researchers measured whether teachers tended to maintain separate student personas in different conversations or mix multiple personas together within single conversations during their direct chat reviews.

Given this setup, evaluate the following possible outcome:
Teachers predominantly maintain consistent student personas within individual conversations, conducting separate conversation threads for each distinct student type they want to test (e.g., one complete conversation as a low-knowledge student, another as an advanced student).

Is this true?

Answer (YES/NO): NO